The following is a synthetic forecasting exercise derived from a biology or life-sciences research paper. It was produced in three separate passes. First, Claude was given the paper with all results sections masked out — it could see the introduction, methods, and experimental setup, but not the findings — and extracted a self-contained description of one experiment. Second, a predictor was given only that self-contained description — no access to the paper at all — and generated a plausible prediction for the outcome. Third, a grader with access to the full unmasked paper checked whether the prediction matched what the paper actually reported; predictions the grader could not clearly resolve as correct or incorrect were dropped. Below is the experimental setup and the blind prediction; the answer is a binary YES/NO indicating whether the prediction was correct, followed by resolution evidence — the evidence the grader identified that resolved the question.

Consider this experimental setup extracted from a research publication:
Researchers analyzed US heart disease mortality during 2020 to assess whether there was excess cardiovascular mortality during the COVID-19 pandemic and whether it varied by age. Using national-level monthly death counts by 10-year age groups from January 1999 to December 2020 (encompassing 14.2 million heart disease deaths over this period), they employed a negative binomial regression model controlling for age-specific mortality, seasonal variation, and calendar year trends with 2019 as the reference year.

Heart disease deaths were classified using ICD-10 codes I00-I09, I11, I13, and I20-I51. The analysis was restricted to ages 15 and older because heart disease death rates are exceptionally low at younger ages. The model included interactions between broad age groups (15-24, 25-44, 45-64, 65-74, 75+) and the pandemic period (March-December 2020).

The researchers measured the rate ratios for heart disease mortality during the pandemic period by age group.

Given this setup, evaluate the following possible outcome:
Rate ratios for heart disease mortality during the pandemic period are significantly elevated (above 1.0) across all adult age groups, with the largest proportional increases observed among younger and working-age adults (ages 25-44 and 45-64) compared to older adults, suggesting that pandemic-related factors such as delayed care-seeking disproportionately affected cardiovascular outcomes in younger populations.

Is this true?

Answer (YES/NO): NO